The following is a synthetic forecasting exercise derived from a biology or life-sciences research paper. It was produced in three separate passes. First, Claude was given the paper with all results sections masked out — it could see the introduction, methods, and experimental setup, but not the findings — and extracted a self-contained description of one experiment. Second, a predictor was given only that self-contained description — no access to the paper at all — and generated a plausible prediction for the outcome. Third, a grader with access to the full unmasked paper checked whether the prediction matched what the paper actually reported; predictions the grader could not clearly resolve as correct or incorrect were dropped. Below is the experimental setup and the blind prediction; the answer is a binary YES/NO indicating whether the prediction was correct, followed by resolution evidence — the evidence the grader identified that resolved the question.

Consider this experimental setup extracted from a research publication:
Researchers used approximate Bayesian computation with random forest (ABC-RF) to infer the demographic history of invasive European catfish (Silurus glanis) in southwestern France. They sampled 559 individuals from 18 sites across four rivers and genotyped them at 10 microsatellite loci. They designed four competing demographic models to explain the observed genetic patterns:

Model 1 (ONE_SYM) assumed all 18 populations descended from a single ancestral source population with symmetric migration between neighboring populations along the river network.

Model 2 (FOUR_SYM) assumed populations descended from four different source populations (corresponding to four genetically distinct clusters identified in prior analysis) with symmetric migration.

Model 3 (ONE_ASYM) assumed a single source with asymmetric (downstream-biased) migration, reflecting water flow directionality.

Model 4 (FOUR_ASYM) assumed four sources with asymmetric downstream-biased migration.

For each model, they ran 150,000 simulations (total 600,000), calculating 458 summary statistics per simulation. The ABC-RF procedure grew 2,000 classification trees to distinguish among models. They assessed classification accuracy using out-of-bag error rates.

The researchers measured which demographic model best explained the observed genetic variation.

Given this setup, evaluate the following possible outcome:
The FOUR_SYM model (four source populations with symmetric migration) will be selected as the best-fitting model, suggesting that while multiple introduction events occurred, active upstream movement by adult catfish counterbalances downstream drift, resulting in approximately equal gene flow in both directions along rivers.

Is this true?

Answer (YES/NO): YES